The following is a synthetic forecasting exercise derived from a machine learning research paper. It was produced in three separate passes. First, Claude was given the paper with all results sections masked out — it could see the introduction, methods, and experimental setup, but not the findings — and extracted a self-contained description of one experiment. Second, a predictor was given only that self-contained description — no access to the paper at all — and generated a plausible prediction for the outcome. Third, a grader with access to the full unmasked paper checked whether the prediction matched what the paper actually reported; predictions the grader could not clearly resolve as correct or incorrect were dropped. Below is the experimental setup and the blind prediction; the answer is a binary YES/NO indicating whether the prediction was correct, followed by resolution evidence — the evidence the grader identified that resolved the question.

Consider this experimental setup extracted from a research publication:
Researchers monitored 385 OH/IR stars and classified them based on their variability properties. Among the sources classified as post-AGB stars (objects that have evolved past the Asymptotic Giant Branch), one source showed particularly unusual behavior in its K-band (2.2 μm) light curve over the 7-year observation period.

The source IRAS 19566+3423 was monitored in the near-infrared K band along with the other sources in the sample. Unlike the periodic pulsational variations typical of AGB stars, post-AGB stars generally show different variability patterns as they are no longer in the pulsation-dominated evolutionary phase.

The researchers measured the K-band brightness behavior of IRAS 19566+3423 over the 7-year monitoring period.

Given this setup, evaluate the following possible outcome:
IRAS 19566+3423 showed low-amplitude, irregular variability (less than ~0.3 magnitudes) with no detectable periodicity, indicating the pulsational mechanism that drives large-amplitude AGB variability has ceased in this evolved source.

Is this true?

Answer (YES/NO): NO